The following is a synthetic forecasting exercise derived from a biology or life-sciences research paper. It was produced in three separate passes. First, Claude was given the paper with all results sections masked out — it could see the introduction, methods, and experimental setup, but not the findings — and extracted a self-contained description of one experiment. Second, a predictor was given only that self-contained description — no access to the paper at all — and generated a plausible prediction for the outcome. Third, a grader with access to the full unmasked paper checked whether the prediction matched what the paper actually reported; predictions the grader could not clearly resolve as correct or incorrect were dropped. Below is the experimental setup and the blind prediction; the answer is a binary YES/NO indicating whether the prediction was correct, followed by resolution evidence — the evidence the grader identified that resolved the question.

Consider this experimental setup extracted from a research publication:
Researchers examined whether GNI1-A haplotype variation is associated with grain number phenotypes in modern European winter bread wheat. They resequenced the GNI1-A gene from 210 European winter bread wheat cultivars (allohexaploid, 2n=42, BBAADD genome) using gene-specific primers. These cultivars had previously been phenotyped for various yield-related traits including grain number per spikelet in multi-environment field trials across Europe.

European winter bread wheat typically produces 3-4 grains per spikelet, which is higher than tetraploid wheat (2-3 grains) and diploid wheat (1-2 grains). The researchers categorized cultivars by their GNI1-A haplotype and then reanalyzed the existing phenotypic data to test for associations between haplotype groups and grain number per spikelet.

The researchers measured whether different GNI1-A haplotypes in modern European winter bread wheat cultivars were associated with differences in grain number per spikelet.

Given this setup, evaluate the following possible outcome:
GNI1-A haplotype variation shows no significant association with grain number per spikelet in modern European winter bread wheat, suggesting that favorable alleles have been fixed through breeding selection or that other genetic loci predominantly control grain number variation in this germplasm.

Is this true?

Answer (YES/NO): NO